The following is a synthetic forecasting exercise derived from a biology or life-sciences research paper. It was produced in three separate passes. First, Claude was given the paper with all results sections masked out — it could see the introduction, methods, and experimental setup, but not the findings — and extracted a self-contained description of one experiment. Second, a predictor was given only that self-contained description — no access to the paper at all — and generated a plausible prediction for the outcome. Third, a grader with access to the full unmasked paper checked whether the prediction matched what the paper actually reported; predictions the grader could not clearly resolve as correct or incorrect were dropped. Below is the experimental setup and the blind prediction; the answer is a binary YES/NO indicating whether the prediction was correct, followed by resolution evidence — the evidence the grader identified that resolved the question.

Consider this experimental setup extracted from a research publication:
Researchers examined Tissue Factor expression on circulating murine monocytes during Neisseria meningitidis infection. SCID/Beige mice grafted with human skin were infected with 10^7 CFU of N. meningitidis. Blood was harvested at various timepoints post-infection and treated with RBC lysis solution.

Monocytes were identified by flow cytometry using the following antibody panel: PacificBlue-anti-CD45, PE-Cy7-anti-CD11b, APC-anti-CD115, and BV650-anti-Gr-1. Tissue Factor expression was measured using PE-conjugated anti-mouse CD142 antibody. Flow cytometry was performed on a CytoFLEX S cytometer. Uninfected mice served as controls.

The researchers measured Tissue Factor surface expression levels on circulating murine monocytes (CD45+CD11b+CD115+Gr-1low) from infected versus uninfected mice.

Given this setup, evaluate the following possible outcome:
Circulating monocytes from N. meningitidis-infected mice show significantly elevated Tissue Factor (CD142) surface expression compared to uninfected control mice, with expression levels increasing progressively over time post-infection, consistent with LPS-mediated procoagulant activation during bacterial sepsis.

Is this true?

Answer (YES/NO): YES